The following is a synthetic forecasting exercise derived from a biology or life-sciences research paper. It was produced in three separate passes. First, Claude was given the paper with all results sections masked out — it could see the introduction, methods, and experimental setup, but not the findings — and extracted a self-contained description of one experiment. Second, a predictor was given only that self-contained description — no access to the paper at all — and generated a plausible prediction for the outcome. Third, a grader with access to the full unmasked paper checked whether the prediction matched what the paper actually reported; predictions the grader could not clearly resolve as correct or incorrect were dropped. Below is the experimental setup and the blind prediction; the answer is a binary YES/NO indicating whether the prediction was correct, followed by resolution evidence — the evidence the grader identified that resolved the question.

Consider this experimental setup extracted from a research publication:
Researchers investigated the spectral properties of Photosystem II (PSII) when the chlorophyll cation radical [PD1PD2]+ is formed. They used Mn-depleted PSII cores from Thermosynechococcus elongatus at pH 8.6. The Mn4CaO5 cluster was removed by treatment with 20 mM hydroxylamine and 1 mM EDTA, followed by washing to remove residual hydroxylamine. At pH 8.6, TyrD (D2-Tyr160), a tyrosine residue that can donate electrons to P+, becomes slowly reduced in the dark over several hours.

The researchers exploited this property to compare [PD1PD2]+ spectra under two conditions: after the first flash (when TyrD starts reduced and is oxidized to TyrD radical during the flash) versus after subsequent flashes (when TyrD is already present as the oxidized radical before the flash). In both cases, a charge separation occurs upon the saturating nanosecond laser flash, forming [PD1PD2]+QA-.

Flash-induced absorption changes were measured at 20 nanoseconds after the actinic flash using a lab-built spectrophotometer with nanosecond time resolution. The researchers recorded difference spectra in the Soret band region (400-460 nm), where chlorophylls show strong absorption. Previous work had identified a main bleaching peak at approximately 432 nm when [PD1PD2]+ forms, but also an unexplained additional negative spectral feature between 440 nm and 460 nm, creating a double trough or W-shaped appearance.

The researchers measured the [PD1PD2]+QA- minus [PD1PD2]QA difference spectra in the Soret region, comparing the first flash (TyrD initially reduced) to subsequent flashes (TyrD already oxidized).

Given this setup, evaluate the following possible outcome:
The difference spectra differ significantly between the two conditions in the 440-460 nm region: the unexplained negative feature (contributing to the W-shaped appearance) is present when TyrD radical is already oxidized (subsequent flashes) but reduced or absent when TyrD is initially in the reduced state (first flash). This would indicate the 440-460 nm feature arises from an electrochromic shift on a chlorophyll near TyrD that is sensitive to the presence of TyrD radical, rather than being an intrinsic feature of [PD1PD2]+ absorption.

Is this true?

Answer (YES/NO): YES